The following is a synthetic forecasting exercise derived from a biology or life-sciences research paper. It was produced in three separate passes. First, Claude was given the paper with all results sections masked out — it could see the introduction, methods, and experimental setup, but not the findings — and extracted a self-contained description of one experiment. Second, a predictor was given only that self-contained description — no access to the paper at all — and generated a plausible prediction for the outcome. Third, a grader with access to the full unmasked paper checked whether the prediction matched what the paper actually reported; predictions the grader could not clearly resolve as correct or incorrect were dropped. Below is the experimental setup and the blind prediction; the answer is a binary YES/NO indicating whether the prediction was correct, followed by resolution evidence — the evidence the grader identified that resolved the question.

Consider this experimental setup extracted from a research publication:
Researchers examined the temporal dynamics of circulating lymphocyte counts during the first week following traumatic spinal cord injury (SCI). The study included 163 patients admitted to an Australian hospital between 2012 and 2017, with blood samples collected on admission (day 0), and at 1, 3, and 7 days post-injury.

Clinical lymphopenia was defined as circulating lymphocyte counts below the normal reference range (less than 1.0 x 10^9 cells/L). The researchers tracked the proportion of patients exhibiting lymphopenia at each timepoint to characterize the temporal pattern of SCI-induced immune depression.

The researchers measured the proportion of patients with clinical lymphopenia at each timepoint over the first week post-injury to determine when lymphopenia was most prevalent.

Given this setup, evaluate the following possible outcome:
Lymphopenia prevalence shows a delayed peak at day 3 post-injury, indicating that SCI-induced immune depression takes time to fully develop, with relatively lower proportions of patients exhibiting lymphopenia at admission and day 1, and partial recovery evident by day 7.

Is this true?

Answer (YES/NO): NO